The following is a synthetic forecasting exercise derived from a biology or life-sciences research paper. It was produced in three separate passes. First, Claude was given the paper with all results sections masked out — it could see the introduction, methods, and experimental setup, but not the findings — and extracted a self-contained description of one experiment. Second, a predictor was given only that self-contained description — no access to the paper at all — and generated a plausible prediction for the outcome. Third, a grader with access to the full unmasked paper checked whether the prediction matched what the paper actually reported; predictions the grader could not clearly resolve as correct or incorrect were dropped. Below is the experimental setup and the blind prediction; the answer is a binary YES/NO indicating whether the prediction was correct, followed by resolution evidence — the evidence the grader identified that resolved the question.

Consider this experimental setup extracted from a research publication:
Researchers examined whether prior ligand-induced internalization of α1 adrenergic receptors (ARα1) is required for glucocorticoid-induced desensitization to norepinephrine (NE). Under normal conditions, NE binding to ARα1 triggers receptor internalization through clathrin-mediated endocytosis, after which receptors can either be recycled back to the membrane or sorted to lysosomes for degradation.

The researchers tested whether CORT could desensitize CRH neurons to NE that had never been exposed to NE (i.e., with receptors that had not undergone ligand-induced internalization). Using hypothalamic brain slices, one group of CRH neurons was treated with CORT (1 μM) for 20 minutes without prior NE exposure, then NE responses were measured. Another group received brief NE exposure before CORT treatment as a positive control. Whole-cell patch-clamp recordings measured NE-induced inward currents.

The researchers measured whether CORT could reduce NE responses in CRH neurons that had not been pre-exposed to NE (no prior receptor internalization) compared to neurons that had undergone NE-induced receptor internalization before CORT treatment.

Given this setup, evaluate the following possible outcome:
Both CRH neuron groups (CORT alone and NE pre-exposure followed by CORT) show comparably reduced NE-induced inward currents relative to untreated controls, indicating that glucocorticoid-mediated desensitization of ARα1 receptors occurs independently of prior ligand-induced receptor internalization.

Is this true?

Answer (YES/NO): NO